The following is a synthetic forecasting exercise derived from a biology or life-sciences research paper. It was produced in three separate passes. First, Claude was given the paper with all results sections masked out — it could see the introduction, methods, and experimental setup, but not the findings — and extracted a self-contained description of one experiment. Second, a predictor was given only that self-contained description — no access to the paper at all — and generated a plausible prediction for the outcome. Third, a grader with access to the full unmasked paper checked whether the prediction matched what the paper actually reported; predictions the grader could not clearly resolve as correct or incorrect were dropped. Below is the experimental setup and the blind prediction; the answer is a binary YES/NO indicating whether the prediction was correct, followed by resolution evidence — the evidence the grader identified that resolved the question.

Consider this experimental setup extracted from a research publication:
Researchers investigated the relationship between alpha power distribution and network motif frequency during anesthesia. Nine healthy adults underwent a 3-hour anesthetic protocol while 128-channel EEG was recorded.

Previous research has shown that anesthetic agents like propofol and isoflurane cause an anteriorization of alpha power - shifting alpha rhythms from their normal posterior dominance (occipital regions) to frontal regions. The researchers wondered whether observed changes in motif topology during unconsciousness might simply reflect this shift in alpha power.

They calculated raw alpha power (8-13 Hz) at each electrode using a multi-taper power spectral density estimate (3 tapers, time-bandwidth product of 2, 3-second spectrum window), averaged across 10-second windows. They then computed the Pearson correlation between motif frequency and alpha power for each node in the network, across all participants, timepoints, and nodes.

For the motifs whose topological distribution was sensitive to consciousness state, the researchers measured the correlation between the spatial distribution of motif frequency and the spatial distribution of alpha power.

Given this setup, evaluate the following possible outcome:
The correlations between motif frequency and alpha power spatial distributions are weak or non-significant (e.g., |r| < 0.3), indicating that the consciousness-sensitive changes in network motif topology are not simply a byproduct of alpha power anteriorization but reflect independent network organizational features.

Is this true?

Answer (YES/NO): NO